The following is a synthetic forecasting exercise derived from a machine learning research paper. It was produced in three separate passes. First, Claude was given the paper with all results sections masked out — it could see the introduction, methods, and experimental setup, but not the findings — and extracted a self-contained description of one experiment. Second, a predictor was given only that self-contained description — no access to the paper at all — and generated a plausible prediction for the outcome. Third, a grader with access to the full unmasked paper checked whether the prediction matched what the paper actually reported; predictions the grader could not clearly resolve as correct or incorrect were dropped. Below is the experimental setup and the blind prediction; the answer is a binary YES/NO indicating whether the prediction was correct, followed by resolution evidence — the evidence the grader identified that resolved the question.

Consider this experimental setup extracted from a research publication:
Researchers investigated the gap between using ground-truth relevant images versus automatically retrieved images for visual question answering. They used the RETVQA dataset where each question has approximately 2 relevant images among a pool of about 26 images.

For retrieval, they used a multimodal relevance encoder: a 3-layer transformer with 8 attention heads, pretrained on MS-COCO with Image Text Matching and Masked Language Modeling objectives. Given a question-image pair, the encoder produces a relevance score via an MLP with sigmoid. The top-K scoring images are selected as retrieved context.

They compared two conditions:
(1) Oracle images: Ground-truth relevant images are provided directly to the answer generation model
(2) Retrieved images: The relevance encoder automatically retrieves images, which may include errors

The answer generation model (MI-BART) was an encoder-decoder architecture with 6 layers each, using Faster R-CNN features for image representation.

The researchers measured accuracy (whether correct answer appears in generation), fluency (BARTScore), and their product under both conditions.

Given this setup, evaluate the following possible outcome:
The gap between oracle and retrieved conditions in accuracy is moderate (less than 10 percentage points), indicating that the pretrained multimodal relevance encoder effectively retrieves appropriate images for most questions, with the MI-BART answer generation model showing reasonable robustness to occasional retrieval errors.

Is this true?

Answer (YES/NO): YES